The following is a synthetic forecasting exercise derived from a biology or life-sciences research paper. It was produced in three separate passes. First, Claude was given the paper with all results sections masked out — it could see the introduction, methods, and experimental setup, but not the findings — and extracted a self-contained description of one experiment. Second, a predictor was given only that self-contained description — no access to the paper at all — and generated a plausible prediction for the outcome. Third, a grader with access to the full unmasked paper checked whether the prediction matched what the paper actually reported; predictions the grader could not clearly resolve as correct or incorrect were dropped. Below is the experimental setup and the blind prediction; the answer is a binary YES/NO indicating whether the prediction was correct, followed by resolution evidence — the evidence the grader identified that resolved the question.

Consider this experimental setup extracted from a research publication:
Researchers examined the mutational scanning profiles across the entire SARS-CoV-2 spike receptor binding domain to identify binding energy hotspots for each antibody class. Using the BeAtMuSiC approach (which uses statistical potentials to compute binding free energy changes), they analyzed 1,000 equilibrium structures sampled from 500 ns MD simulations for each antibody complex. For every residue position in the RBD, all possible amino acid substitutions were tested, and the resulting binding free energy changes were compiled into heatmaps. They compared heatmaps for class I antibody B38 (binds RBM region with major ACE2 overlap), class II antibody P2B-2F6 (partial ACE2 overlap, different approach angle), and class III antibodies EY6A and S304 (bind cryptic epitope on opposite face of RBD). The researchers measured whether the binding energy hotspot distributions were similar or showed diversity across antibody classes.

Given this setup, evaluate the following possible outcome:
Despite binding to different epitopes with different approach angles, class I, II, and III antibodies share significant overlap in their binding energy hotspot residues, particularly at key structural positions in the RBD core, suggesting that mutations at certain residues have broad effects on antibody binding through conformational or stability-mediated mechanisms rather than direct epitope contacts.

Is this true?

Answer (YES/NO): NO